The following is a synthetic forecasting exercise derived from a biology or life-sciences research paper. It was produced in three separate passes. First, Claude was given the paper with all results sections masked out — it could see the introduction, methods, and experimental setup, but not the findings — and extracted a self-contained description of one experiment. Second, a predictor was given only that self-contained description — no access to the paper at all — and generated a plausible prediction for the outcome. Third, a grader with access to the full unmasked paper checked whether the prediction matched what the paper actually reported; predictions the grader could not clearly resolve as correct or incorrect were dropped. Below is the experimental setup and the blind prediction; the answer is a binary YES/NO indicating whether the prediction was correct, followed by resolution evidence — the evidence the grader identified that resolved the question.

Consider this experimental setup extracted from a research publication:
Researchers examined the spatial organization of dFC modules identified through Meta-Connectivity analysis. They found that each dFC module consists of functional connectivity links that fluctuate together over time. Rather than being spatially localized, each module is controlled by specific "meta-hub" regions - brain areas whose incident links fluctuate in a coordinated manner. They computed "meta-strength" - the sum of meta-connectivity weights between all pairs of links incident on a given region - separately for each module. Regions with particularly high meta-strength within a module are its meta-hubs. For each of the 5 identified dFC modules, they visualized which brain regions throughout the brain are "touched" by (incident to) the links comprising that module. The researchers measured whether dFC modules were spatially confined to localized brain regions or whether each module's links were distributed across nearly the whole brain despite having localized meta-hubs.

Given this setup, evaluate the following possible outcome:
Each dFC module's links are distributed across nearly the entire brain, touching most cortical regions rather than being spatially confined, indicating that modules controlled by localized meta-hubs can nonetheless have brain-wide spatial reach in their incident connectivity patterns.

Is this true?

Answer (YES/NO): YES